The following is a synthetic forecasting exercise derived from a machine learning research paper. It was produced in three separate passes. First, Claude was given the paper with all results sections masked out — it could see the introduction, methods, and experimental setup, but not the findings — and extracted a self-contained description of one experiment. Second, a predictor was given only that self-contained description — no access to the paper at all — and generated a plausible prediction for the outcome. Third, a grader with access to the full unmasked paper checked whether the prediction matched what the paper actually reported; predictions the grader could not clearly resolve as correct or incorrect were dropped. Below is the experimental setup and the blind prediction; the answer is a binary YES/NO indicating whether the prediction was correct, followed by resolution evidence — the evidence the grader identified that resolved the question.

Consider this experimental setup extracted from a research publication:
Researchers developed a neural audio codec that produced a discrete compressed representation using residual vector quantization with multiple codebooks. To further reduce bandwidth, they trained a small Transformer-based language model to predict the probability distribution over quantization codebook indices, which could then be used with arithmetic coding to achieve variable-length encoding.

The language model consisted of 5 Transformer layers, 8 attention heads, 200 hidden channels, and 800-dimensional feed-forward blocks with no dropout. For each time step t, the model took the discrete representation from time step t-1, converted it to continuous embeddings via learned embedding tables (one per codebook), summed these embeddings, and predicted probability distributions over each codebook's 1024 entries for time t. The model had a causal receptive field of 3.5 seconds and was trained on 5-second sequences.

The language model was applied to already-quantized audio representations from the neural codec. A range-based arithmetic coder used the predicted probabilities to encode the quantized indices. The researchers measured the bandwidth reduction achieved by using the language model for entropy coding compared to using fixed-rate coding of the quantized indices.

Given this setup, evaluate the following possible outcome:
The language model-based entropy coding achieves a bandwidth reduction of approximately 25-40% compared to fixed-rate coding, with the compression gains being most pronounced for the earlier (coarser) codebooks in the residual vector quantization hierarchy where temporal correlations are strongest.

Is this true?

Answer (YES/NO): NO